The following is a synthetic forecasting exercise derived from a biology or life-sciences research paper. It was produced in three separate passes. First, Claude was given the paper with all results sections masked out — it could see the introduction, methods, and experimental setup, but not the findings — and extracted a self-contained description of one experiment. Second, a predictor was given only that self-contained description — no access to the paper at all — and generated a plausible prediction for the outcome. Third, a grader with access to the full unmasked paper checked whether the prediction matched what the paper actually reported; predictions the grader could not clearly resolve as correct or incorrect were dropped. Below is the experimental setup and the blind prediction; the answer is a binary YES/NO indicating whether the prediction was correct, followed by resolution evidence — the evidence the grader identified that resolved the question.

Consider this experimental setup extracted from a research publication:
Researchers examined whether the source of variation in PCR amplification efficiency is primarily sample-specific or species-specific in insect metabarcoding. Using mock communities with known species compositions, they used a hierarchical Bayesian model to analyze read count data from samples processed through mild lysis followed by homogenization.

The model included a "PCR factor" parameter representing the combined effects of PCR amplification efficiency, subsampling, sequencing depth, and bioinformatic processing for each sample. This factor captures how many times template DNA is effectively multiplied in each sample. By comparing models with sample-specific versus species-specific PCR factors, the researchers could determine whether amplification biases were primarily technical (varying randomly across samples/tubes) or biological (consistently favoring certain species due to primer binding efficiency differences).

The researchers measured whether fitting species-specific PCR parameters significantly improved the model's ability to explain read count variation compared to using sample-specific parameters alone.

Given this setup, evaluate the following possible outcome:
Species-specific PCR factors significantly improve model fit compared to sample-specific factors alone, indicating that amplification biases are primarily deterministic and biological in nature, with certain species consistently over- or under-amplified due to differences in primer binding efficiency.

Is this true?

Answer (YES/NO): NO